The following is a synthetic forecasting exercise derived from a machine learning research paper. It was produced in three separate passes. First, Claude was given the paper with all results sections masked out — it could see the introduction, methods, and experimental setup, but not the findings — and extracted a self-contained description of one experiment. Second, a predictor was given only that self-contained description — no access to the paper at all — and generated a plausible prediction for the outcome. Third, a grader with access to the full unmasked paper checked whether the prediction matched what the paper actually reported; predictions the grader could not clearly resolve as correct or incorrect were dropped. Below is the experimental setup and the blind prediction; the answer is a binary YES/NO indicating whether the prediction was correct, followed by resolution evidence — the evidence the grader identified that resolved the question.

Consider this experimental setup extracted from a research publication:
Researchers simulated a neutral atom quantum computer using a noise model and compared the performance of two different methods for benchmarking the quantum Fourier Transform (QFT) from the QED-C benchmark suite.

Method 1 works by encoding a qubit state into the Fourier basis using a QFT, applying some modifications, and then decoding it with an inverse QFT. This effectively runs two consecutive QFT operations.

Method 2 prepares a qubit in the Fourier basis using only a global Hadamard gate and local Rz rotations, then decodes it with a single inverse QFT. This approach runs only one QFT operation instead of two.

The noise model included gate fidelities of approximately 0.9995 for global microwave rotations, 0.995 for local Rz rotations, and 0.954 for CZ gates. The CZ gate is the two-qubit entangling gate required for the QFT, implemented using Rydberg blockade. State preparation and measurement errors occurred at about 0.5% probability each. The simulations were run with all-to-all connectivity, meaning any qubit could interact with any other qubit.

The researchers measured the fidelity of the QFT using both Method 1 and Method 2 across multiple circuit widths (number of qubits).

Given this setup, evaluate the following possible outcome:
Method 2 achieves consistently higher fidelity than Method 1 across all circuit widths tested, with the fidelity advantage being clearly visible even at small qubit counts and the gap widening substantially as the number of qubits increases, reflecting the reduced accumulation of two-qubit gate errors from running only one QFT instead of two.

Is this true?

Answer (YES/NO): YES